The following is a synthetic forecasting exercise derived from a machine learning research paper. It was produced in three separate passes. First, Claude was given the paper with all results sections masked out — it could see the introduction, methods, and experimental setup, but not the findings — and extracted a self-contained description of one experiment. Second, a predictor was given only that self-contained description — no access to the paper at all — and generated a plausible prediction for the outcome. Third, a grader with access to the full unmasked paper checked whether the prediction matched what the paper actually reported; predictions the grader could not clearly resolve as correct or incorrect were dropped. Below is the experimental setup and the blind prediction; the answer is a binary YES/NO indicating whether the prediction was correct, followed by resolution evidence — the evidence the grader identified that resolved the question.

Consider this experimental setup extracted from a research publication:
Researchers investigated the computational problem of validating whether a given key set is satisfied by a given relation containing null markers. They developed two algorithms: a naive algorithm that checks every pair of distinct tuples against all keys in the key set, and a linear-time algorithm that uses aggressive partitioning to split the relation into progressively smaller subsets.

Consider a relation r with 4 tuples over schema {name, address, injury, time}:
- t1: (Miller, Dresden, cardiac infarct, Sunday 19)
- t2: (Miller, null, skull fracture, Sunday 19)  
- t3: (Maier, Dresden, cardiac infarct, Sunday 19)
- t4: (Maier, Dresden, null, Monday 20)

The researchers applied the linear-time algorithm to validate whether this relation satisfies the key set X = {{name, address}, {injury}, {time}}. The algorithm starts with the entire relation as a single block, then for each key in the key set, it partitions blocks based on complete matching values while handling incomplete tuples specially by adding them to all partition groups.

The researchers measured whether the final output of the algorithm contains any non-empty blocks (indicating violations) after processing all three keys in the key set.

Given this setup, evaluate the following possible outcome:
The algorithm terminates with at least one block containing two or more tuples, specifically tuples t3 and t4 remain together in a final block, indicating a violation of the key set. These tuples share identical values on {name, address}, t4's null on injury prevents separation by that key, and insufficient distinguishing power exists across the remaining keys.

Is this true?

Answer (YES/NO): NO